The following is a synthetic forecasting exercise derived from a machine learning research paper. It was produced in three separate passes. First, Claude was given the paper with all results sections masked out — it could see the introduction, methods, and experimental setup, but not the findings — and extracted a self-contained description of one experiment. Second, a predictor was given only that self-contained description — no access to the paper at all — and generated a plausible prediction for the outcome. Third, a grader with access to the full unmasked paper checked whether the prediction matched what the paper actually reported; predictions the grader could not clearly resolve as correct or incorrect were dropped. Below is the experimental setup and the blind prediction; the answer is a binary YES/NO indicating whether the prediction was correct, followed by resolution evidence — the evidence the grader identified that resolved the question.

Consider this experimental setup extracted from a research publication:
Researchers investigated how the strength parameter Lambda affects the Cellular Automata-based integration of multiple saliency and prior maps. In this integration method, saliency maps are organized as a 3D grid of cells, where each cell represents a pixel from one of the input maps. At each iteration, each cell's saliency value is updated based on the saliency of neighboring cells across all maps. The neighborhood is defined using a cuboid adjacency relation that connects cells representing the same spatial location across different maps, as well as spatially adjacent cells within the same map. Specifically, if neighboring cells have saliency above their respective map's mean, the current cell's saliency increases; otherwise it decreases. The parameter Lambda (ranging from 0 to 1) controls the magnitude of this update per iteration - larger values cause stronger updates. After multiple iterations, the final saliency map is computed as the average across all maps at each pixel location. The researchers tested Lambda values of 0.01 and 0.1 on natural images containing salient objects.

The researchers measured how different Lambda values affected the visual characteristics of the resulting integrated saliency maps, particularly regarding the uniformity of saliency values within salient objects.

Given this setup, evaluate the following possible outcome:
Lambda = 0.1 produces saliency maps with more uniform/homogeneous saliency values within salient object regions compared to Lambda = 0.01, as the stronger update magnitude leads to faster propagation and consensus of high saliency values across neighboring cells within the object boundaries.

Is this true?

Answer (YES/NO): YES